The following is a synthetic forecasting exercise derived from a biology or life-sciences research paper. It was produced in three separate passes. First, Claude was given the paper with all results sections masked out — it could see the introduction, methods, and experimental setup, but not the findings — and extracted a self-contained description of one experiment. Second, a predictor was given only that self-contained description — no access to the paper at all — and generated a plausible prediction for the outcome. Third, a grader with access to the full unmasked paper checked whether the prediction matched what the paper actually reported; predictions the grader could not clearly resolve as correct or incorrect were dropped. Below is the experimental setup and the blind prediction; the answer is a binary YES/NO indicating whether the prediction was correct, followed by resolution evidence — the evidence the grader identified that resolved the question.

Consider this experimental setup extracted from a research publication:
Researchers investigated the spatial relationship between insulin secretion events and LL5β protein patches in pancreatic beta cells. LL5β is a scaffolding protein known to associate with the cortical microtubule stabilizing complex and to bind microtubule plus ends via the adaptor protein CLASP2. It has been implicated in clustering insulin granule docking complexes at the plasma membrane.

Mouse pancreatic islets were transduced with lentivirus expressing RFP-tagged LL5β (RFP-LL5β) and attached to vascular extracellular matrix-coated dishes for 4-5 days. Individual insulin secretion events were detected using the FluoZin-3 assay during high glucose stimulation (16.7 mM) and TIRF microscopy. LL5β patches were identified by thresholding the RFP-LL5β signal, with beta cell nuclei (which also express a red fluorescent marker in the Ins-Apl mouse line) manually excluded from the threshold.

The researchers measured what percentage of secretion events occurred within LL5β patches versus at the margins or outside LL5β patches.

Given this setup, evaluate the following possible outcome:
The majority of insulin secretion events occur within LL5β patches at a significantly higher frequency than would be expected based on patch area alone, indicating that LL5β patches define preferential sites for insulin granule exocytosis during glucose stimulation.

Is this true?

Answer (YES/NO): NO